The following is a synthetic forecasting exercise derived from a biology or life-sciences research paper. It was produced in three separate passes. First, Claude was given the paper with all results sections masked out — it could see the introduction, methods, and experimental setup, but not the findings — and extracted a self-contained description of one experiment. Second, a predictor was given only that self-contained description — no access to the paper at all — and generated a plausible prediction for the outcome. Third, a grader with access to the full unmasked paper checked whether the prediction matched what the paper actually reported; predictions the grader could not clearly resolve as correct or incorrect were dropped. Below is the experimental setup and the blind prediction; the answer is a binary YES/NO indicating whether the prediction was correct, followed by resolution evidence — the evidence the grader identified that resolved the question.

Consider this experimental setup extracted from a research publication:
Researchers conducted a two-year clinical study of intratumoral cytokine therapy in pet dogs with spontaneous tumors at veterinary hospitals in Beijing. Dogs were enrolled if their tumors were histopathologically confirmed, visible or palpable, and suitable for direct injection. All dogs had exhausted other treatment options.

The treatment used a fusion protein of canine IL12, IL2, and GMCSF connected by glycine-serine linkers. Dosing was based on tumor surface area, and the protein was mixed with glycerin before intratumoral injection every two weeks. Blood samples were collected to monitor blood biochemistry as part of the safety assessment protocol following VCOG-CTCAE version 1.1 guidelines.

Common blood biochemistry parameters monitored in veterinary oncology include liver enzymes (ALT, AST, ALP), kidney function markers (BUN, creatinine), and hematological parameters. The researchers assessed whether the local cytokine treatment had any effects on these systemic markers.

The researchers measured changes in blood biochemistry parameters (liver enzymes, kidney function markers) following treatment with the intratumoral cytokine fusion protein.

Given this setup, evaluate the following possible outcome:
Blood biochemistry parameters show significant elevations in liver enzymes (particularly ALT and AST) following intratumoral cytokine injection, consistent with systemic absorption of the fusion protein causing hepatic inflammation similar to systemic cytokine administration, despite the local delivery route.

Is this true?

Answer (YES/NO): NO